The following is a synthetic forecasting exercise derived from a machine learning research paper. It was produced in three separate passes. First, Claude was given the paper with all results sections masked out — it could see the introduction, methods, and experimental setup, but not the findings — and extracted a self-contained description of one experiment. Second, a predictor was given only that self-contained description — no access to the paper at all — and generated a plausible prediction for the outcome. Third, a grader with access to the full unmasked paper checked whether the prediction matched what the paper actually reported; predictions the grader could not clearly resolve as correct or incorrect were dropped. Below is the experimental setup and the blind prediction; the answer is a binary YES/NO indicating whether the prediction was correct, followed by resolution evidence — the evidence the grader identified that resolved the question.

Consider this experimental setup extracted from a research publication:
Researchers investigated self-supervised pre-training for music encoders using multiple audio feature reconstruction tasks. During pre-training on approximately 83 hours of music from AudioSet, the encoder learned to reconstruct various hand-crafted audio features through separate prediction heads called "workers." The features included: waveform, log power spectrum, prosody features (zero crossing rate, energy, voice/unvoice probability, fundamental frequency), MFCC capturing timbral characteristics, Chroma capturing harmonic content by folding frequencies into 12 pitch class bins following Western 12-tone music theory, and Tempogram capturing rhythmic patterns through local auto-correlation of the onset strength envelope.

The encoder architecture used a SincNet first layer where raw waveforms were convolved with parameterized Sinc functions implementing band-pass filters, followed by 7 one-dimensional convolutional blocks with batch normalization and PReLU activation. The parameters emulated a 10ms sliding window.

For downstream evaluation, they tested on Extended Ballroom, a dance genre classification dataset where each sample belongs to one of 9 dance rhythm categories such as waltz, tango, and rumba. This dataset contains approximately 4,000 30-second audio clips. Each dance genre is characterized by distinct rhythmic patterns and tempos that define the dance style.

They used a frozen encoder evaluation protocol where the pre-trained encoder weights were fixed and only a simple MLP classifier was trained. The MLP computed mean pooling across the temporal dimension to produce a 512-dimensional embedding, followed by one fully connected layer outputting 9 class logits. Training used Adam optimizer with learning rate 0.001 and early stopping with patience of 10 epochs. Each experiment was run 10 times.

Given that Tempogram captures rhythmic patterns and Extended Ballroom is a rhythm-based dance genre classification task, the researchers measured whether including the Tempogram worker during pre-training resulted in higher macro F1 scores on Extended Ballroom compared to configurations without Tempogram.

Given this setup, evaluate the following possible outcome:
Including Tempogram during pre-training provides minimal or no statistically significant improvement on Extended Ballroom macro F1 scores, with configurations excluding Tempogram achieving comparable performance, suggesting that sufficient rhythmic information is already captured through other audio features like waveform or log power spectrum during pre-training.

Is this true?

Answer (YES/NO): NO